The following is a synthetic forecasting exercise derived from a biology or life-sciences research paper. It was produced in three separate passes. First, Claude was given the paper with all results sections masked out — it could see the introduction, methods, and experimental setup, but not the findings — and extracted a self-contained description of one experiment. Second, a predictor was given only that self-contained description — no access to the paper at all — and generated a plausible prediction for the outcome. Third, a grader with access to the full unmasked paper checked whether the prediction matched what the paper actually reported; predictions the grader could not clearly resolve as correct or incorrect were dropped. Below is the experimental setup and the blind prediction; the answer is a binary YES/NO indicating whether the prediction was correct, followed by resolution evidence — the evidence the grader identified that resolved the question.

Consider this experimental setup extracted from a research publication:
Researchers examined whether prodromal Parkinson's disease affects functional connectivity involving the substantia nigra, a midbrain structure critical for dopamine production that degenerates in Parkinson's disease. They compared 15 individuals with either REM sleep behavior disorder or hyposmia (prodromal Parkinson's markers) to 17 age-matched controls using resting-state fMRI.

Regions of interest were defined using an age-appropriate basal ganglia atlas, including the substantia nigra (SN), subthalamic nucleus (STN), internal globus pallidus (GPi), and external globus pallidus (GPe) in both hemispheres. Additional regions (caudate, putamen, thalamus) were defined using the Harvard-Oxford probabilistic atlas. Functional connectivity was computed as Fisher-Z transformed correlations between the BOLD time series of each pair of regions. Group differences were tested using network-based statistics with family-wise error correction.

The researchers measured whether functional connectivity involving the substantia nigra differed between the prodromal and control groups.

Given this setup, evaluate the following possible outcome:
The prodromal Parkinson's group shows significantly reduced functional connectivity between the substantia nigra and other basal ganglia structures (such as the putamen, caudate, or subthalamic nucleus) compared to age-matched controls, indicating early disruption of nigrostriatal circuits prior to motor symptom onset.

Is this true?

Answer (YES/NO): NO